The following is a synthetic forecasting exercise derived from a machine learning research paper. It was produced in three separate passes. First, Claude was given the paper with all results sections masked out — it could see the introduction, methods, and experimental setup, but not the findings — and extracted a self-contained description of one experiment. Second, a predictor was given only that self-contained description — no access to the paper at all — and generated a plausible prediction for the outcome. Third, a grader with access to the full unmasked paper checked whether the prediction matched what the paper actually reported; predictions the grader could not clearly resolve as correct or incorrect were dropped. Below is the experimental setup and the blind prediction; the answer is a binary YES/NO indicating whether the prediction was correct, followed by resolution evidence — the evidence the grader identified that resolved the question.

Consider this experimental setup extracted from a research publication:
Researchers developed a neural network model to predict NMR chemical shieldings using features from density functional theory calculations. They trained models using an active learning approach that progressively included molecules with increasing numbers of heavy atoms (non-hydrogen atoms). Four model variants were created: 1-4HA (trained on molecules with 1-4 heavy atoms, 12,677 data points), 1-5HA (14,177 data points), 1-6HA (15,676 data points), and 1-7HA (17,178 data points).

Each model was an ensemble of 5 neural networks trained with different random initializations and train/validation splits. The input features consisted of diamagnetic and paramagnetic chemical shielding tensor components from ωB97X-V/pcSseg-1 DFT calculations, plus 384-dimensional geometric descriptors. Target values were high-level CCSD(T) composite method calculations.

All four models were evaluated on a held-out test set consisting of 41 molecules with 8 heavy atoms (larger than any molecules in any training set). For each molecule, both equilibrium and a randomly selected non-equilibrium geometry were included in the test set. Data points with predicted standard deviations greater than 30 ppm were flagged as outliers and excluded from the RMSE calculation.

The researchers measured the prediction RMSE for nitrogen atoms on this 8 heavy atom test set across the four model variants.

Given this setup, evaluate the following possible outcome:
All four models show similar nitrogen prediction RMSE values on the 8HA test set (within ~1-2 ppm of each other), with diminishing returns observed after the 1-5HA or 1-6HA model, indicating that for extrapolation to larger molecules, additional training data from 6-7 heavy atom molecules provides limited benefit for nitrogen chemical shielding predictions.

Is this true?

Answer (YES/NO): NO